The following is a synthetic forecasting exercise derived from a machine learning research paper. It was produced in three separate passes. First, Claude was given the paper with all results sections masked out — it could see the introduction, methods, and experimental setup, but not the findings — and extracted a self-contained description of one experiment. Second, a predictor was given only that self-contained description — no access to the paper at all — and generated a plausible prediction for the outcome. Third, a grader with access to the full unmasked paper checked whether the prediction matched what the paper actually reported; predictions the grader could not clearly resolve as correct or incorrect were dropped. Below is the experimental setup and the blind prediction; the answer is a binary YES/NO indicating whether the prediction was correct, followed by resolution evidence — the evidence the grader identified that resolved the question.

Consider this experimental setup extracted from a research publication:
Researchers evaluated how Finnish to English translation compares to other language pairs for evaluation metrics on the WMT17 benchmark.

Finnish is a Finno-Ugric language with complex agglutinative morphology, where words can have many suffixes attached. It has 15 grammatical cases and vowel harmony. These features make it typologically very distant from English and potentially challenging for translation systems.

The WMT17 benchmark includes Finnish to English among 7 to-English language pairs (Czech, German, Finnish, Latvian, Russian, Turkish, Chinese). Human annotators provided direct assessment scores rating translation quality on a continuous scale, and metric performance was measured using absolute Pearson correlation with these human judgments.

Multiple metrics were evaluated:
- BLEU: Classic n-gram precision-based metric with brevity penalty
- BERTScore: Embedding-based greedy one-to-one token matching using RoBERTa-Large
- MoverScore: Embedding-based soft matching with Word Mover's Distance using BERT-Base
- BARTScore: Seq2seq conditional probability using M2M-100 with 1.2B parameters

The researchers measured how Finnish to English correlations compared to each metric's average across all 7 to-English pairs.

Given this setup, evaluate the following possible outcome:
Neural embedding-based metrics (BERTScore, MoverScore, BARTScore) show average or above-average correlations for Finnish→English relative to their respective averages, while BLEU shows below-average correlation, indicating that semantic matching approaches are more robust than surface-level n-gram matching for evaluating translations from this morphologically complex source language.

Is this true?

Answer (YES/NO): NO